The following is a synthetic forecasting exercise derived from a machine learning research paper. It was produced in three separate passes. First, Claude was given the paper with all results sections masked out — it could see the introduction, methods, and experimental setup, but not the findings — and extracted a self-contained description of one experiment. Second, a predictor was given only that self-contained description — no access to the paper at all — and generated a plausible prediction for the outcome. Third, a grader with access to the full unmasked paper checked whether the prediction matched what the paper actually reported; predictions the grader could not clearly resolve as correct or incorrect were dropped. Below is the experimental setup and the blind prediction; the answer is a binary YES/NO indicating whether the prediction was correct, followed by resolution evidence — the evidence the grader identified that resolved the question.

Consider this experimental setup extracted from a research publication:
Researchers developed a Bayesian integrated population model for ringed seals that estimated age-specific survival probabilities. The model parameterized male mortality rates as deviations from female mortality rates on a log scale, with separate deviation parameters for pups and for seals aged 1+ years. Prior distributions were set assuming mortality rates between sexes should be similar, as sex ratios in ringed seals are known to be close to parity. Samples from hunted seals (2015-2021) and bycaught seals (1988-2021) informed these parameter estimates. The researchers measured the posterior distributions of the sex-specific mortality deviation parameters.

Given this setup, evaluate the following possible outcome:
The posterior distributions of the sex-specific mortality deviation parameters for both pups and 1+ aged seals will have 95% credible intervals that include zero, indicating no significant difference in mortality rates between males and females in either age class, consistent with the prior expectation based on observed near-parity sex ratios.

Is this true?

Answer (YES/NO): YES